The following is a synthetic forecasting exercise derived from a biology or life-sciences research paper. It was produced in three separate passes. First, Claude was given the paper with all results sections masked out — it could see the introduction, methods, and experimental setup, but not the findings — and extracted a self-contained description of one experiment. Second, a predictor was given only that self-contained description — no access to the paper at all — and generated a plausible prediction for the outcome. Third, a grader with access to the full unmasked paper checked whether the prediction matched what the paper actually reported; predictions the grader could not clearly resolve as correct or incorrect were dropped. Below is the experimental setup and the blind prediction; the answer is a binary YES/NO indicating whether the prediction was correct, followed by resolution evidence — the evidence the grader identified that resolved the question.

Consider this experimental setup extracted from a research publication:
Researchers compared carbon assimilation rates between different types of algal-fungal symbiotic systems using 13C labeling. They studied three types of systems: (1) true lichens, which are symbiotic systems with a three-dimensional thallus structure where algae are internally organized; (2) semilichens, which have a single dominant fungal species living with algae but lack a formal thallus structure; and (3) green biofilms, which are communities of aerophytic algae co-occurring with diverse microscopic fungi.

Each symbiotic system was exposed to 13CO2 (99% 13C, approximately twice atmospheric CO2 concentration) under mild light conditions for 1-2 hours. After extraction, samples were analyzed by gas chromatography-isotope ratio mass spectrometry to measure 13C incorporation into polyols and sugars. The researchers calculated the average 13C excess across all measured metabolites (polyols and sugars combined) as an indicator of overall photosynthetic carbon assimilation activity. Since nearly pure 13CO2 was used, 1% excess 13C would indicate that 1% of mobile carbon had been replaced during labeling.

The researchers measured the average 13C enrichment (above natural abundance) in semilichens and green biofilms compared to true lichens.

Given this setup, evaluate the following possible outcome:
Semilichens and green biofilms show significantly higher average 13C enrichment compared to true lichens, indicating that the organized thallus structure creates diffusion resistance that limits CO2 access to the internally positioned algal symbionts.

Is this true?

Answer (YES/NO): NO